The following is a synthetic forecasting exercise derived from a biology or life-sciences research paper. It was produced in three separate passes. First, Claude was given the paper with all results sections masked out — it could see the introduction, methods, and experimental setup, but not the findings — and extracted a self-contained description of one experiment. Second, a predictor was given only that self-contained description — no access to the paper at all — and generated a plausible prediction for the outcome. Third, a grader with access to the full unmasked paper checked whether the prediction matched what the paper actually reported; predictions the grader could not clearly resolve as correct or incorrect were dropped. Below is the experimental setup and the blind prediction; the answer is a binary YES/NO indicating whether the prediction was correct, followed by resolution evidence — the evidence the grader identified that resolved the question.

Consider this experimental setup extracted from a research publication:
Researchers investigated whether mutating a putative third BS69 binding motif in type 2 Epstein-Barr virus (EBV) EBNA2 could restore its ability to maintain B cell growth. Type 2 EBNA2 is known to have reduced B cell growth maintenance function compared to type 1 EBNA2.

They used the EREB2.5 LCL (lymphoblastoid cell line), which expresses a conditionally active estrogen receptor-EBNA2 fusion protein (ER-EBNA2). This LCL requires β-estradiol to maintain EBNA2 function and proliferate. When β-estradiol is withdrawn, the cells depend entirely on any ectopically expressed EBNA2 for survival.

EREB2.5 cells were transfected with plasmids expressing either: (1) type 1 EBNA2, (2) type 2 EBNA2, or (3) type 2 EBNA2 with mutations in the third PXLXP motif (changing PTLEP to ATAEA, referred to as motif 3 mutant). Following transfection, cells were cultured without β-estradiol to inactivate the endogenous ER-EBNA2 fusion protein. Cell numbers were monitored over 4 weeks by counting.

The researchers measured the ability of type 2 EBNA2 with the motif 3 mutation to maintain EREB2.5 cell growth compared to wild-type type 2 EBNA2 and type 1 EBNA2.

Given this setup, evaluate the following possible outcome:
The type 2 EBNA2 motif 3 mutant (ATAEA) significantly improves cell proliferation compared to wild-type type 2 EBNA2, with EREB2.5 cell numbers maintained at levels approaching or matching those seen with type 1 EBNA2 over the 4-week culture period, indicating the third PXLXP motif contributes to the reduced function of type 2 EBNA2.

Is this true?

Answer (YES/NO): NO